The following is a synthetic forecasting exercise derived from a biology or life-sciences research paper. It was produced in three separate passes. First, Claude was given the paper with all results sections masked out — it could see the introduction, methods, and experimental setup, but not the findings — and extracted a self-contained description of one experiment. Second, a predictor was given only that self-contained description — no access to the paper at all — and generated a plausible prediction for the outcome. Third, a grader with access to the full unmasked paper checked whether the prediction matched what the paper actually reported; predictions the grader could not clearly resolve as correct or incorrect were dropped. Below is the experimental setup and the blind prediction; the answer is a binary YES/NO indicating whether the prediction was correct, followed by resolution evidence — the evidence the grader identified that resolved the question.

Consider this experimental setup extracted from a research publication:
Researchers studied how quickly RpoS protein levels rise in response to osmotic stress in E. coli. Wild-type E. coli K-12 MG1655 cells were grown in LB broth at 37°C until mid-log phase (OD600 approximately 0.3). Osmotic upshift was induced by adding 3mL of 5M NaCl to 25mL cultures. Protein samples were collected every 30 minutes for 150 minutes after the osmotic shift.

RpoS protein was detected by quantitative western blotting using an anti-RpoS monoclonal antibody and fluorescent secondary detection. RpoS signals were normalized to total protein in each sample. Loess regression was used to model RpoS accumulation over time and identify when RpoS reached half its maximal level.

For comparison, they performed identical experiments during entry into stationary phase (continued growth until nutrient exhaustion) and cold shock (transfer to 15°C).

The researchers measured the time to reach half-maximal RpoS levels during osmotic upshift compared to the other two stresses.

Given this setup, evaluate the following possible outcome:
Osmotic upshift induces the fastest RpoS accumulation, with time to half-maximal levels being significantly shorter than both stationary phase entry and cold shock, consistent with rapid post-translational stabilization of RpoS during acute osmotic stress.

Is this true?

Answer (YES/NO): YES